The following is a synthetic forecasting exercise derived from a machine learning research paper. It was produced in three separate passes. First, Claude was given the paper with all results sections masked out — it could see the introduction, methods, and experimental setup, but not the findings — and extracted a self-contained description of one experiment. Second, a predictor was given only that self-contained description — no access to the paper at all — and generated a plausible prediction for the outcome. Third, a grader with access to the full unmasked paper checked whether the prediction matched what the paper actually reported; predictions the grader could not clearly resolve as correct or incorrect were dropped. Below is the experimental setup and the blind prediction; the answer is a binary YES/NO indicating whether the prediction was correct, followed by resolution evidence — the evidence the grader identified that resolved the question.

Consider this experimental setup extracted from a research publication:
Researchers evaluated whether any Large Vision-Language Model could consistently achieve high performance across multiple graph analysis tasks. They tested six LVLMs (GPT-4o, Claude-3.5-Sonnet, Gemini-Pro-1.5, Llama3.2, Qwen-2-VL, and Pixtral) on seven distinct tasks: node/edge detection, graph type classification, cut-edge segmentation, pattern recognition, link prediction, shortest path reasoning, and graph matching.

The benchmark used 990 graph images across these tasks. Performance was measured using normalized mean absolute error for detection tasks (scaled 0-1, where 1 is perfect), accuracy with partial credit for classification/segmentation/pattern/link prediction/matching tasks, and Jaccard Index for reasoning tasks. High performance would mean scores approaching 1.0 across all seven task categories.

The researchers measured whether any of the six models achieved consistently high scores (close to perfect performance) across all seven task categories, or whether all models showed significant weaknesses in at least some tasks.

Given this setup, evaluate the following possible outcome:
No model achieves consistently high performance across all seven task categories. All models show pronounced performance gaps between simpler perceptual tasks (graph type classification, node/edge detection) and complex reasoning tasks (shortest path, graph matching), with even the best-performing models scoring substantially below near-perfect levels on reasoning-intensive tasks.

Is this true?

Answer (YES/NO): NO